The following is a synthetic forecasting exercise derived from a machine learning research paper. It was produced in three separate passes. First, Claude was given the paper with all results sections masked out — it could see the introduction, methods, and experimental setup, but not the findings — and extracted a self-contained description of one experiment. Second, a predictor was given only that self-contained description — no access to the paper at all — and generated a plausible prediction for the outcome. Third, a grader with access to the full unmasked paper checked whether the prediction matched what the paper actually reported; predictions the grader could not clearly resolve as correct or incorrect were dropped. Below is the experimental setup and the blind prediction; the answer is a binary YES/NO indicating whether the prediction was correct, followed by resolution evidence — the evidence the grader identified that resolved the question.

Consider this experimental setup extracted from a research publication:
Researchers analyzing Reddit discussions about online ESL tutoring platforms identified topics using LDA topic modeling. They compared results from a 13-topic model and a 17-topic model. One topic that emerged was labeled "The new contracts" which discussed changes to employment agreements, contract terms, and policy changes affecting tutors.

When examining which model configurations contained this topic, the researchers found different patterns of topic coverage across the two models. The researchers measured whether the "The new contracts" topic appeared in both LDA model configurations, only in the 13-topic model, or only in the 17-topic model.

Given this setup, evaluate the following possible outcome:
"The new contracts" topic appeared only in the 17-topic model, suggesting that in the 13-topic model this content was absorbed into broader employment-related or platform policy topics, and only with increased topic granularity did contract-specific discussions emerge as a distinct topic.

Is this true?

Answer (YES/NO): NO